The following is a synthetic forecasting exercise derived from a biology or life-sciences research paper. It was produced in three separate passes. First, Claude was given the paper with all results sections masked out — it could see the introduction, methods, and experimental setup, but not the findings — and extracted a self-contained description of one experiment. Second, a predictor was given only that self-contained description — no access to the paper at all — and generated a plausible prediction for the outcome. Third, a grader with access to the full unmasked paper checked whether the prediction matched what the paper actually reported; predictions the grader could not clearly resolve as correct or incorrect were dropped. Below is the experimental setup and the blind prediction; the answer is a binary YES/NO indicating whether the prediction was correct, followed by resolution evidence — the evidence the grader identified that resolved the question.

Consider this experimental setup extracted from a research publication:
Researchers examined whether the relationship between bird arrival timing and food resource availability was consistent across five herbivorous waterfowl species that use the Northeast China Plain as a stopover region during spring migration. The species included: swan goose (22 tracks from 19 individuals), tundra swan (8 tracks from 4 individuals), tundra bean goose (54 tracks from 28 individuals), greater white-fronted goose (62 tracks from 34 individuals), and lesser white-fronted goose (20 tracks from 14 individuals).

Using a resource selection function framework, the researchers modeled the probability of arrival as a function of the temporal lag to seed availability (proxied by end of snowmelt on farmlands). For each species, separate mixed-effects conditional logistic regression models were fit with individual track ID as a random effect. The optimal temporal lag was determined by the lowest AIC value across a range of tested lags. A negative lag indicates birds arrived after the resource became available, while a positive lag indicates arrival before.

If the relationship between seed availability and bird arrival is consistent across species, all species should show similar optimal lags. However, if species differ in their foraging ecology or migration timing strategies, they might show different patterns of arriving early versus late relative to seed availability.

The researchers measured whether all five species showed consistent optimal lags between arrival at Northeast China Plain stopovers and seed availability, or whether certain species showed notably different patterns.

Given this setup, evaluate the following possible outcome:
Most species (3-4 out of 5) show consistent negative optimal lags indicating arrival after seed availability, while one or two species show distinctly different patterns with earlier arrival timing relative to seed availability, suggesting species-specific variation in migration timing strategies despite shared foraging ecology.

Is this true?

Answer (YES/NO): NO